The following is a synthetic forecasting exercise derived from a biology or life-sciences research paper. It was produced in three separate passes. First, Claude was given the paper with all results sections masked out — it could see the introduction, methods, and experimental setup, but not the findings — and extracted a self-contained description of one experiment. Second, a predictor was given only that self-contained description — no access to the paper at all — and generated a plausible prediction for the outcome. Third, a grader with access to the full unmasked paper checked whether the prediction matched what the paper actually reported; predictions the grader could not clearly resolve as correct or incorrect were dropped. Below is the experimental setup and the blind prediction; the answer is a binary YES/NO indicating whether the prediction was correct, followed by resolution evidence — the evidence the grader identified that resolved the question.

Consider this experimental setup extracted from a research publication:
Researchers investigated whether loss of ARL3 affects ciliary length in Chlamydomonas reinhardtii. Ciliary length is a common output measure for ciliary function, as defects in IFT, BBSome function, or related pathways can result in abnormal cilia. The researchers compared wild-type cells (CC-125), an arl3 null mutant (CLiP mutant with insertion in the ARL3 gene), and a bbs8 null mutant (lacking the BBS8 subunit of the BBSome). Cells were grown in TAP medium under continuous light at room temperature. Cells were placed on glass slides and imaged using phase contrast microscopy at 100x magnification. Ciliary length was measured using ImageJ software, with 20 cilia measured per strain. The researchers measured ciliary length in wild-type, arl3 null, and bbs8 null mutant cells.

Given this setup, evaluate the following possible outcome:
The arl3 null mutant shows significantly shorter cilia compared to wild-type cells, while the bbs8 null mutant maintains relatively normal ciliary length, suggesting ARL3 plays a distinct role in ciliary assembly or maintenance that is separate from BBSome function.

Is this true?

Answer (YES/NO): NO